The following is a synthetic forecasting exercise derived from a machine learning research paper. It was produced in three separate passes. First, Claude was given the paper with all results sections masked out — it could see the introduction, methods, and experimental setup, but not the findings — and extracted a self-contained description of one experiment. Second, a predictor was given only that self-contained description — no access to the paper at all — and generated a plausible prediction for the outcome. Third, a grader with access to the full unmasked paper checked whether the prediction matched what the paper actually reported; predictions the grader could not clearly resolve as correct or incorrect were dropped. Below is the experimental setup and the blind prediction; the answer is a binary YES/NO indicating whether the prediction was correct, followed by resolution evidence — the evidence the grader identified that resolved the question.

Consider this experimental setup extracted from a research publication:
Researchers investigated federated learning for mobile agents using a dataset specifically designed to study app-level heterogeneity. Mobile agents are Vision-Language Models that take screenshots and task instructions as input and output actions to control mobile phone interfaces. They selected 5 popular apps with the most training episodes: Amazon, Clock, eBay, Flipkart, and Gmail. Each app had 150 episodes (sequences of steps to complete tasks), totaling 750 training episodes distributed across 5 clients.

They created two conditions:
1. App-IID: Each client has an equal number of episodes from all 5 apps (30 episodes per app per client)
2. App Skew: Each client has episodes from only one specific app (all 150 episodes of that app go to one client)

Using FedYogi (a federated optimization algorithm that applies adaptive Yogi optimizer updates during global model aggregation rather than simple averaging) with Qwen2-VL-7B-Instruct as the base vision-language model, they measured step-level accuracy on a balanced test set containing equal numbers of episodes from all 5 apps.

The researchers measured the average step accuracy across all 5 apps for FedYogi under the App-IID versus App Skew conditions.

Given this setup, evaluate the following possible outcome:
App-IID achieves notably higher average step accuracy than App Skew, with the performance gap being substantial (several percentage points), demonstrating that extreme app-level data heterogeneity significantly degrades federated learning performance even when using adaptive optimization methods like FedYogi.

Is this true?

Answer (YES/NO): YES